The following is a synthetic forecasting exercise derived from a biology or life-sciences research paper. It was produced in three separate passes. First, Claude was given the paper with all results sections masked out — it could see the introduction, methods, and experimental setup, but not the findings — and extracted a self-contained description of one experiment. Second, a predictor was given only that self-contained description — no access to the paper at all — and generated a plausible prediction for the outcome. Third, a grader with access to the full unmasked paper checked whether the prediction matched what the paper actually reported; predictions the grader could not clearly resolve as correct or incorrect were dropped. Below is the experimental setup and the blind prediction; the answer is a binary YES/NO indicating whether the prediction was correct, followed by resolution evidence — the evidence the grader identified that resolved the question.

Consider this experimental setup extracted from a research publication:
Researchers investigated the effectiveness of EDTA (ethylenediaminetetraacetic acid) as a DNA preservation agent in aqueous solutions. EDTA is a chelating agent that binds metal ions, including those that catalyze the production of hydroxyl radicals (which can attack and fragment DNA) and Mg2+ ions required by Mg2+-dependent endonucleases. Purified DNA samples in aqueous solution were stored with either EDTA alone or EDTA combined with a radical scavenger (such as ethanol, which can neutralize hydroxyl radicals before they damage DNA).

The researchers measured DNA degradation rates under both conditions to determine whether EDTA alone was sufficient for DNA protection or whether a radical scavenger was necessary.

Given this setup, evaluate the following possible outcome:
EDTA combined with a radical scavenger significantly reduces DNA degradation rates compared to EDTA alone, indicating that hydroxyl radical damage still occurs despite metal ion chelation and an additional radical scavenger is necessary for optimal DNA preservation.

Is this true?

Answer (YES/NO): YES